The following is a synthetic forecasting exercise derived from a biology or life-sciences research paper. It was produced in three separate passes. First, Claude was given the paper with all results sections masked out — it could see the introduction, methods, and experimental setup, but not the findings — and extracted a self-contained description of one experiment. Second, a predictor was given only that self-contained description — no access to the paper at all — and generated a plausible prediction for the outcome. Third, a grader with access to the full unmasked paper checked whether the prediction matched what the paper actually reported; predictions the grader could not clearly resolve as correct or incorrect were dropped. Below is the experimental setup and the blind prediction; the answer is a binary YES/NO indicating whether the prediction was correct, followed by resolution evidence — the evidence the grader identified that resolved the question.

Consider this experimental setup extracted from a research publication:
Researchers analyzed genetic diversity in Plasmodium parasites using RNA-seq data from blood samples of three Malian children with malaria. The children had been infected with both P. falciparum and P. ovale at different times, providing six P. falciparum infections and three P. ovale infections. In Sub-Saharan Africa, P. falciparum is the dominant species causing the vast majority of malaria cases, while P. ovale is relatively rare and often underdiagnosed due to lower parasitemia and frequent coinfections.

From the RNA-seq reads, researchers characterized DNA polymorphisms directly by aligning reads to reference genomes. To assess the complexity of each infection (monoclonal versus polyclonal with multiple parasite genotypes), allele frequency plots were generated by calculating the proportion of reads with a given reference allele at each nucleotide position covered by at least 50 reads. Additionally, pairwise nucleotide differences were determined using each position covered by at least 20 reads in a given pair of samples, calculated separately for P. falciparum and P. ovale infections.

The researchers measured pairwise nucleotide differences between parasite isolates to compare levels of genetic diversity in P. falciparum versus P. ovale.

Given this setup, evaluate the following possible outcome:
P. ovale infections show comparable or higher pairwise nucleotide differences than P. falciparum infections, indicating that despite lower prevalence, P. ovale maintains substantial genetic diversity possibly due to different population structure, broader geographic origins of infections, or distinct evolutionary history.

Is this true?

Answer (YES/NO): YES